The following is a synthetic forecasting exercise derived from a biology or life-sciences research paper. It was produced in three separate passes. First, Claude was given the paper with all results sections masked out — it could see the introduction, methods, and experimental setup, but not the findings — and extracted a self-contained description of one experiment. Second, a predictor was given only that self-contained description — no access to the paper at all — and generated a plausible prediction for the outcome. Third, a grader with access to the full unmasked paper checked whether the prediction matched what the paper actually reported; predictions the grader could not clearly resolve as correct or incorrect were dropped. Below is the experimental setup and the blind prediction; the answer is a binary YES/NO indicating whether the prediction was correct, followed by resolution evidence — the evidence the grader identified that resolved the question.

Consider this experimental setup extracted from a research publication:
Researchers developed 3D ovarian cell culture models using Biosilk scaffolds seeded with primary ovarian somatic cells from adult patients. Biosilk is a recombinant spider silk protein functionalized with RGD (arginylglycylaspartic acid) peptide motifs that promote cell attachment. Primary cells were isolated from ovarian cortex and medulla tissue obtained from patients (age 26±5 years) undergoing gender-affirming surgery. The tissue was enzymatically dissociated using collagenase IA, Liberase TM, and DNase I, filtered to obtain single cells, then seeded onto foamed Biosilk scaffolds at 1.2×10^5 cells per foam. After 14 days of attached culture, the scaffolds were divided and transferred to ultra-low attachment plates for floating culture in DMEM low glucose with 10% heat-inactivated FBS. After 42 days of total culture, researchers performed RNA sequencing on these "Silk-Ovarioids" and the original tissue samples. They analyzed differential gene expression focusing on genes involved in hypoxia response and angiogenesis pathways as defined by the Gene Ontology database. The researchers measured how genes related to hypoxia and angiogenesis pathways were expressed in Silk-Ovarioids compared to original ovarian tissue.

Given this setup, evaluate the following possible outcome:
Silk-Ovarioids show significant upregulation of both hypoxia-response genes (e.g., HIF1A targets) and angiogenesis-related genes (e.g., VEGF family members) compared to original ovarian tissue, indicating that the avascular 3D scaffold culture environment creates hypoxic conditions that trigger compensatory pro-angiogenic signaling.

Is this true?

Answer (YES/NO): YES